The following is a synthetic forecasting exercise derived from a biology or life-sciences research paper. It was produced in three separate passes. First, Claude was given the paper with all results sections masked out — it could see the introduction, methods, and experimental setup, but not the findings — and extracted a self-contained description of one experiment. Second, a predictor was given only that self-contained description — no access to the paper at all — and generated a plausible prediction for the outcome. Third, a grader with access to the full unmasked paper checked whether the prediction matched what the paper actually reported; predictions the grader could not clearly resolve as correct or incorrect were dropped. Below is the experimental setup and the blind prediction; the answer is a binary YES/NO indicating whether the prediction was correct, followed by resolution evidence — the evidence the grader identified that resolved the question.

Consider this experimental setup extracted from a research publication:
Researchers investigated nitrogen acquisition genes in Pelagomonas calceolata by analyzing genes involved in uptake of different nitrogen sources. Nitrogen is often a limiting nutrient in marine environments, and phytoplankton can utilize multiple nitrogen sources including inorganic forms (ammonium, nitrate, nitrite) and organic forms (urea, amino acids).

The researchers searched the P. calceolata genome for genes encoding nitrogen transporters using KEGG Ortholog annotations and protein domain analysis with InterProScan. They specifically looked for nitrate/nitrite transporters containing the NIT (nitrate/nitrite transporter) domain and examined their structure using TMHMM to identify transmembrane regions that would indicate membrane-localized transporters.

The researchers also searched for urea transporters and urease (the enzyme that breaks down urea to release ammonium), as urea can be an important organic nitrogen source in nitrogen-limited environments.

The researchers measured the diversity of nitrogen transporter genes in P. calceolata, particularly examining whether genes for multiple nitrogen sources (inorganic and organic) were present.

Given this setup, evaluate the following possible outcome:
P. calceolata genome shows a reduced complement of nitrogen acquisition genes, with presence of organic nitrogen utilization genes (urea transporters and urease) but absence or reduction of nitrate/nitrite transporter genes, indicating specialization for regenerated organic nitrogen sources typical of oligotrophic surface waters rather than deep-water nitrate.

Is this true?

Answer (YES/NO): NO